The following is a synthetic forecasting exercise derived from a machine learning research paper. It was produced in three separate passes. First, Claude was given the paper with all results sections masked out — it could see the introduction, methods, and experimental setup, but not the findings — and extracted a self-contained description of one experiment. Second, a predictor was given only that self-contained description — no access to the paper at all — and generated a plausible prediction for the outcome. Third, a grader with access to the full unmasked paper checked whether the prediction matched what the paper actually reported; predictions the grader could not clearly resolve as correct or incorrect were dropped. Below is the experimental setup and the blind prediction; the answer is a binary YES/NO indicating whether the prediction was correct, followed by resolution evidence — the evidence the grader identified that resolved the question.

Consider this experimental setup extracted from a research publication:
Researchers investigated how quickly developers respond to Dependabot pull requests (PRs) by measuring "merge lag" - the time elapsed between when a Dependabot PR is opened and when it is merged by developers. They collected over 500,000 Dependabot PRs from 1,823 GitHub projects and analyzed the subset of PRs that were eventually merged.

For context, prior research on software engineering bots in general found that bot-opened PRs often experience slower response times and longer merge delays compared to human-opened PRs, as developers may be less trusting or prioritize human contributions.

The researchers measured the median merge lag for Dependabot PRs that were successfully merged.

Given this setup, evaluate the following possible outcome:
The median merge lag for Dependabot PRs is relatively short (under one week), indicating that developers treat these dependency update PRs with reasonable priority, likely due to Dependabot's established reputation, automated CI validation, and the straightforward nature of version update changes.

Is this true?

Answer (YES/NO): YES